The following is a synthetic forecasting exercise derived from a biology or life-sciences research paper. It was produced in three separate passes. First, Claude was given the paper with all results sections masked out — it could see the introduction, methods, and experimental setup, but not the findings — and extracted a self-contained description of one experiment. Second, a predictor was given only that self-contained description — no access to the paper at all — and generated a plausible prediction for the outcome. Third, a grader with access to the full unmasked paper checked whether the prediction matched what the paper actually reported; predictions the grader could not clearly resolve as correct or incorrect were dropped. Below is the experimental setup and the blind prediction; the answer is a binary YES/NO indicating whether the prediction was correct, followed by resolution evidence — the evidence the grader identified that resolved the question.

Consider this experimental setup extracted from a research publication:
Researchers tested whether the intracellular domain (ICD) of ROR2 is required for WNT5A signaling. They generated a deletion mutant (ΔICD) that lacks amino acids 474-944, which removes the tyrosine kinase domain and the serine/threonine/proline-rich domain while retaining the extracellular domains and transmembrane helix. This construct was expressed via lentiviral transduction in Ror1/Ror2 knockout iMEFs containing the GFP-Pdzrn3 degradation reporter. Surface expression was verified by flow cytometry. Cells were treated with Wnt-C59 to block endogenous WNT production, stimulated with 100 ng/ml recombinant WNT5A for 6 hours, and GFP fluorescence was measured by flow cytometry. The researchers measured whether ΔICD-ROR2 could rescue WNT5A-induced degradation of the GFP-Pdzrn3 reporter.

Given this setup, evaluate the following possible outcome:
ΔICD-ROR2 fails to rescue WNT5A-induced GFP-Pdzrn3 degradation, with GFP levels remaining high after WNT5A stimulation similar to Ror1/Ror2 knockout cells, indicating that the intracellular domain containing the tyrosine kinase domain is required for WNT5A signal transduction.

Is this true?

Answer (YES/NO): NO